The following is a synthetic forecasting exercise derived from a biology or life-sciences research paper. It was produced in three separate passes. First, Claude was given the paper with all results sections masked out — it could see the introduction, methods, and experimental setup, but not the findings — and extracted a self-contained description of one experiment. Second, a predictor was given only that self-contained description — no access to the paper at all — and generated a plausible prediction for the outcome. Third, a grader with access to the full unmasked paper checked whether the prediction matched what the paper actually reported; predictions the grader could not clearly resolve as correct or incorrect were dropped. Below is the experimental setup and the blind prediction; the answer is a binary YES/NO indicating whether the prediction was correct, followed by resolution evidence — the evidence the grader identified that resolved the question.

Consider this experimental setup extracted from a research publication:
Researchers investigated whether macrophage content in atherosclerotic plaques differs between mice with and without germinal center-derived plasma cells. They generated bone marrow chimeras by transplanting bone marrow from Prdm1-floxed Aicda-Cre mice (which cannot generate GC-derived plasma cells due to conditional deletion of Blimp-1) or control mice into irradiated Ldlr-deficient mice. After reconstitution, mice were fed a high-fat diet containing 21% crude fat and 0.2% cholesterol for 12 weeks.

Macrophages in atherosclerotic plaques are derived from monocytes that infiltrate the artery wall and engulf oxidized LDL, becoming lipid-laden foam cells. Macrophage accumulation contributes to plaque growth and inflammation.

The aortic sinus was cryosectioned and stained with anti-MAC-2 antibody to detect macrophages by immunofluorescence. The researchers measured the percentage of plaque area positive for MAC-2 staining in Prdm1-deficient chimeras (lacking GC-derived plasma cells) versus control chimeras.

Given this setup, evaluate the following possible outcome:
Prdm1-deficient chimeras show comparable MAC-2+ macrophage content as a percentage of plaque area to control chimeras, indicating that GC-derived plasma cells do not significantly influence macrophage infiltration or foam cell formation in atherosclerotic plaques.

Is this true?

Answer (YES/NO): YES